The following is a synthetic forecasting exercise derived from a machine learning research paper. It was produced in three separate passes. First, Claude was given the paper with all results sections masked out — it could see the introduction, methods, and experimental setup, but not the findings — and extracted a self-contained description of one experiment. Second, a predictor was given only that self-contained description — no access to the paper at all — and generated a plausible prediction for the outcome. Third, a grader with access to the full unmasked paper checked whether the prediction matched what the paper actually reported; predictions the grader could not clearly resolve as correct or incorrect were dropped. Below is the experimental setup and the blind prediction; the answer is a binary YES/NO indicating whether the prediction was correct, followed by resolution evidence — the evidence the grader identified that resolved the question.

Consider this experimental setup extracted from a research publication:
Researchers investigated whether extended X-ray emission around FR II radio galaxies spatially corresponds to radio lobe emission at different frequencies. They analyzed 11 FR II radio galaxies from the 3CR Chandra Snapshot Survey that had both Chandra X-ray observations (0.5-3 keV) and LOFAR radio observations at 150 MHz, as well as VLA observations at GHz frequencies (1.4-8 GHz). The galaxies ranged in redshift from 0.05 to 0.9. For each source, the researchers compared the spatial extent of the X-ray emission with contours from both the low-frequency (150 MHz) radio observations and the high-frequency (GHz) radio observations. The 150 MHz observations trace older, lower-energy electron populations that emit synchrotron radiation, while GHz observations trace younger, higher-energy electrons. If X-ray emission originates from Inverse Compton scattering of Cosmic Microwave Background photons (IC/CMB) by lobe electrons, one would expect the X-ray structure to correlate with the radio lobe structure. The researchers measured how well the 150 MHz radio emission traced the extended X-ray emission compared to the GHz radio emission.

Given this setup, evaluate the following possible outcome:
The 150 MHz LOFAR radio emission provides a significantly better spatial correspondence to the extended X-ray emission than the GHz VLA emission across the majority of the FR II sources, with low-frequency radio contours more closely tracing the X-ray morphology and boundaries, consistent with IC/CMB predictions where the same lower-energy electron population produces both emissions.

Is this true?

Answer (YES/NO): YES